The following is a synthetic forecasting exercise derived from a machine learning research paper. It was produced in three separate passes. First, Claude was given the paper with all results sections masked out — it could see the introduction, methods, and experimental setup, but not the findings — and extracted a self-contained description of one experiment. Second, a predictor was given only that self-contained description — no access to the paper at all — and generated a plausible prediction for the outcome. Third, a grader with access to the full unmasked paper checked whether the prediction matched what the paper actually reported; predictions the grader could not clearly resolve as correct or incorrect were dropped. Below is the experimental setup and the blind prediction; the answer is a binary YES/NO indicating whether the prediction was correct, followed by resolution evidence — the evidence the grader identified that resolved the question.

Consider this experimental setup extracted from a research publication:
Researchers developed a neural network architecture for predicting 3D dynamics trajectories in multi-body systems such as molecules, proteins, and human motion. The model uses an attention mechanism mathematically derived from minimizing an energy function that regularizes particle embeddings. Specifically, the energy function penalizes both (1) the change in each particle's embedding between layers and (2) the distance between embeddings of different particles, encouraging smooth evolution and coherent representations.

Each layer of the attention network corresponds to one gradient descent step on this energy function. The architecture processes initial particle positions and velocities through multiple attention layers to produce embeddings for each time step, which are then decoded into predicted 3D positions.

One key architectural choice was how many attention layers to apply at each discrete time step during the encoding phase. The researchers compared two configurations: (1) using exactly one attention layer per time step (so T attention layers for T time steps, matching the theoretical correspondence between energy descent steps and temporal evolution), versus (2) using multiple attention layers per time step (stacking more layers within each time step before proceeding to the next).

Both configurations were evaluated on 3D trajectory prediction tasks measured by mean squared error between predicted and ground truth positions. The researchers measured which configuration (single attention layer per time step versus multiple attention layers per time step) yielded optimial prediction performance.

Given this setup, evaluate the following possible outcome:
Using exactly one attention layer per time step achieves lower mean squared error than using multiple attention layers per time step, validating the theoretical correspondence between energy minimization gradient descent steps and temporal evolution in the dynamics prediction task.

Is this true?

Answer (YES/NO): YES